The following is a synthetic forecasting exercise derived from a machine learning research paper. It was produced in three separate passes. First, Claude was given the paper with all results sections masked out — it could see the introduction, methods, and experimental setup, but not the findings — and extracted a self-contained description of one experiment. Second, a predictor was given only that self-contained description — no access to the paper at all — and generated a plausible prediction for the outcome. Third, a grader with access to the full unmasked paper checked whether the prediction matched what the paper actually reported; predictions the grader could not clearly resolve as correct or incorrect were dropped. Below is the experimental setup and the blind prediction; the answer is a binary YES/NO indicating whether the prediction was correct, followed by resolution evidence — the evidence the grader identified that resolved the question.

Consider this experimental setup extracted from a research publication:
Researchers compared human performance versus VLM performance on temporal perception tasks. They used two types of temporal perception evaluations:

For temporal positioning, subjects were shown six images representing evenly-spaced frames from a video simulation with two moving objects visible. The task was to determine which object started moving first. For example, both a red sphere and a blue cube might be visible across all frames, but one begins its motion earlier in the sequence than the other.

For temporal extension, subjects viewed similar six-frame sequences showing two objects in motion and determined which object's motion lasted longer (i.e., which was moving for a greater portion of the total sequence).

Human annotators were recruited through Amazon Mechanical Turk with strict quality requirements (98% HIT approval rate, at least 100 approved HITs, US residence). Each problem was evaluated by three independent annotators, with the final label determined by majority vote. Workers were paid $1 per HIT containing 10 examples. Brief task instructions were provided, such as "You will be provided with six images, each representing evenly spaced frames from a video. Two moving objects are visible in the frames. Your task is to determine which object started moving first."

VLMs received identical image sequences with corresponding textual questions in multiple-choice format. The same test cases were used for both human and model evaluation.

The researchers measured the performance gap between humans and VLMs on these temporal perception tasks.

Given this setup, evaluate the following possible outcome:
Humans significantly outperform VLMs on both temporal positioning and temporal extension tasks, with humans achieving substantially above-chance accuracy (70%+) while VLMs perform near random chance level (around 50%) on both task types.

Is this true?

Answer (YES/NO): NO